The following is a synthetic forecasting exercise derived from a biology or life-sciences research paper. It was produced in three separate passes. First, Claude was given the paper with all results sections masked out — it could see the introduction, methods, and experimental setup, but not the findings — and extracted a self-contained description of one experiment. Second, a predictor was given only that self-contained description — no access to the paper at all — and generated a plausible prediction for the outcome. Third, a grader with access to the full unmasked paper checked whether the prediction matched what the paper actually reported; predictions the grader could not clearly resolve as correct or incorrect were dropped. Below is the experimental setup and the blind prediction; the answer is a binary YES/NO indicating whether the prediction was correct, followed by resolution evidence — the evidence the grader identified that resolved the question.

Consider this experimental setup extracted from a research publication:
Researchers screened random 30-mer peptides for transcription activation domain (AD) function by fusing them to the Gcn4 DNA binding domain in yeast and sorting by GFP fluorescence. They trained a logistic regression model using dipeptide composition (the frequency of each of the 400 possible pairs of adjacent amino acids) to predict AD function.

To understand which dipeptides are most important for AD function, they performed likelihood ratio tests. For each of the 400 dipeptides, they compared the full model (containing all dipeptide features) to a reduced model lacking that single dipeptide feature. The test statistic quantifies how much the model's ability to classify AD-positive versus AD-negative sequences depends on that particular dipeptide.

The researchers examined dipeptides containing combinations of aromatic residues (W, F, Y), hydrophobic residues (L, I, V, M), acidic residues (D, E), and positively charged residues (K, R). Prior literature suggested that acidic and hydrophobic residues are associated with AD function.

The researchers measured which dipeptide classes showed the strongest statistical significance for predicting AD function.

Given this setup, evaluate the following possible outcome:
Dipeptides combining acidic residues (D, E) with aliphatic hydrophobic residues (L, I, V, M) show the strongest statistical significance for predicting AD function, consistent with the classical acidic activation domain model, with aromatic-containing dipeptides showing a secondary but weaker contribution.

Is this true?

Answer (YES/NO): NO